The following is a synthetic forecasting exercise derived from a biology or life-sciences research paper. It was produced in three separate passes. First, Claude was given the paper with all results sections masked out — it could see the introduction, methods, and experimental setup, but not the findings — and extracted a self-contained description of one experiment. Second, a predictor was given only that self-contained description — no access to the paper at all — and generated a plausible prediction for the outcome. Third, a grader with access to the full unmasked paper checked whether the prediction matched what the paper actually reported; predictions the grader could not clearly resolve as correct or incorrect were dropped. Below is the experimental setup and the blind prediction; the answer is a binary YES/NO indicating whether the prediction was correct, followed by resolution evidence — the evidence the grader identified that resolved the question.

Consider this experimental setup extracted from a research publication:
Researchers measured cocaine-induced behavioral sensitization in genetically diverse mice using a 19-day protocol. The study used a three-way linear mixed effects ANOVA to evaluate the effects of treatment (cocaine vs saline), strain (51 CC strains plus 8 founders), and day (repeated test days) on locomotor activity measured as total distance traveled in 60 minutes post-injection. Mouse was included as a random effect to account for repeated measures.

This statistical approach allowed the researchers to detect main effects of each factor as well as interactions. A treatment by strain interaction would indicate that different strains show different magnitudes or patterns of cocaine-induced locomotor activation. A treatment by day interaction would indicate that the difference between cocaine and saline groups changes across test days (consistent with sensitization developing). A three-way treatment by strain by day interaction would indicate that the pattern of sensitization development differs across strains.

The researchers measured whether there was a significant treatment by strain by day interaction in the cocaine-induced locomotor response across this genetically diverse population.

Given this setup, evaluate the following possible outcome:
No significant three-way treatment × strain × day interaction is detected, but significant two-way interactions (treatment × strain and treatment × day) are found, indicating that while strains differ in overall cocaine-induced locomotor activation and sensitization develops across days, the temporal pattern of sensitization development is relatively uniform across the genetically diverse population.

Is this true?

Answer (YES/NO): NO